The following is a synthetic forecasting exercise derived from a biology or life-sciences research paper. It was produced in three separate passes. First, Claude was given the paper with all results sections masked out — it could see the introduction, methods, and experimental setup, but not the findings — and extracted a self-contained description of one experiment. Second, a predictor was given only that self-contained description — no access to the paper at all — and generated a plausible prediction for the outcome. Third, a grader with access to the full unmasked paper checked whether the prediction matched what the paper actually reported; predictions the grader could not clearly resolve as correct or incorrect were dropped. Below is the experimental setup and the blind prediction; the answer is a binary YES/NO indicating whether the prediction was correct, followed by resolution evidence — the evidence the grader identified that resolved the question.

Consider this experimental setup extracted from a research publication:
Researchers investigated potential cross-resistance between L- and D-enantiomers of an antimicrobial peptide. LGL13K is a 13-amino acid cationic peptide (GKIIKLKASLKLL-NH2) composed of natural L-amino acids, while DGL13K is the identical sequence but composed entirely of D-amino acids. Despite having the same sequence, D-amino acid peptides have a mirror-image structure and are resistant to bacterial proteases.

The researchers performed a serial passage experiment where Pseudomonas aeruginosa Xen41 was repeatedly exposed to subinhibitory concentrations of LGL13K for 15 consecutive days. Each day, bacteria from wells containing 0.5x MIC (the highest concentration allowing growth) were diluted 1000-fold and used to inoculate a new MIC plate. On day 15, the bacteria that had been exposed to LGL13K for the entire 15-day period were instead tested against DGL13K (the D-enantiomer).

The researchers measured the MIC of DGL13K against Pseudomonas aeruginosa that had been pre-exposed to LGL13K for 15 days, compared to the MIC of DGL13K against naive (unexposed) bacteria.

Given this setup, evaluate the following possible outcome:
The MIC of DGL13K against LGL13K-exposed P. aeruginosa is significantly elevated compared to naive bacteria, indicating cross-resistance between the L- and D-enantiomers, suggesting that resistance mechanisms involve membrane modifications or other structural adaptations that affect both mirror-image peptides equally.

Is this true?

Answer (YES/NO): NO